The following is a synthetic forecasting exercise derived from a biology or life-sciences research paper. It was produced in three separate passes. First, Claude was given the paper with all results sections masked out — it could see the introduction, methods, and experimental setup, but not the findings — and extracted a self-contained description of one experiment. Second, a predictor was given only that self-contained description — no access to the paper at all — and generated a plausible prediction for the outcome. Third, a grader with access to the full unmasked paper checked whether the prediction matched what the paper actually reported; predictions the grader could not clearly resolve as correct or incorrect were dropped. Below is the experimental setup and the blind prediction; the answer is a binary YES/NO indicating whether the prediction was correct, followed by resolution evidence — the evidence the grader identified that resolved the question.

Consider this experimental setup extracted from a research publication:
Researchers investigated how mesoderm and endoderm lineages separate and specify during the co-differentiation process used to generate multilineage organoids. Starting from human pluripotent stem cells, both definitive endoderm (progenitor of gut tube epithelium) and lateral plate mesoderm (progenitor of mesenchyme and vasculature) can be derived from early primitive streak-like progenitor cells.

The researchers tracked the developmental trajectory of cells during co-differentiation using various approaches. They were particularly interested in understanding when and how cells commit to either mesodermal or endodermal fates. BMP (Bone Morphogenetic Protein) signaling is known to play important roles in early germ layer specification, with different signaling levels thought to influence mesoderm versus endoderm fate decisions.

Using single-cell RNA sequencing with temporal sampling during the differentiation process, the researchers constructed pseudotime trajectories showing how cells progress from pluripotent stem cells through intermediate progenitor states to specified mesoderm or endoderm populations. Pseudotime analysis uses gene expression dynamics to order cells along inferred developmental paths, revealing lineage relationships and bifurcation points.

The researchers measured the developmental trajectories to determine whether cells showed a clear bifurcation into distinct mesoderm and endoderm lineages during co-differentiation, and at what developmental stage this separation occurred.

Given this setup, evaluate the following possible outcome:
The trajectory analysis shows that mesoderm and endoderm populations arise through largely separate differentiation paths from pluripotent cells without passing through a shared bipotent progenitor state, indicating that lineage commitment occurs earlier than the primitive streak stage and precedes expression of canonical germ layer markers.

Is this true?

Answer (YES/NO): NO